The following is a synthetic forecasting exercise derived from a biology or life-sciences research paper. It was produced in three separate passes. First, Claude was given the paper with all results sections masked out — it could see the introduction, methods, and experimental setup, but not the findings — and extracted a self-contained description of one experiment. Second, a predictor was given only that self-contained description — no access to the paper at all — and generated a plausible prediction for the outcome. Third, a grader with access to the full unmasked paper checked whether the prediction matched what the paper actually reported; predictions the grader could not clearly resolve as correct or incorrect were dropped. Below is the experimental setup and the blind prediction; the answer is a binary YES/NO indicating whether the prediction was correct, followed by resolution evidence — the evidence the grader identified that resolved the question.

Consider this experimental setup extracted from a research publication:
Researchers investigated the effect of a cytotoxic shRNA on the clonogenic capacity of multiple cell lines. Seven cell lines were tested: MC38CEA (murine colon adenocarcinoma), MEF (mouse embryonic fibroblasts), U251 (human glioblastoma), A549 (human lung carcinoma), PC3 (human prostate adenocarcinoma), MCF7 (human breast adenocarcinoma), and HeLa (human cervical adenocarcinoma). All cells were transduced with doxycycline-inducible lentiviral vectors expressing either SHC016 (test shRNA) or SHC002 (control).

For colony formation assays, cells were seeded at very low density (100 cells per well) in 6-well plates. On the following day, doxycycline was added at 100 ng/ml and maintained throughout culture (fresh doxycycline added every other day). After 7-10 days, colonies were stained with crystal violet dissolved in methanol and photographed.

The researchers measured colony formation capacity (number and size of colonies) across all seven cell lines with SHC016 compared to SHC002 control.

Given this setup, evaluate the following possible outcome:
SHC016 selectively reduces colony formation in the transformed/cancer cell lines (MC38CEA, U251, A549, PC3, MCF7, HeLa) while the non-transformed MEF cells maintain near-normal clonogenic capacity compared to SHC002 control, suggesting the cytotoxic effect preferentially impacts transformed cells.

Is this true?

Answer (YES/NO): NO